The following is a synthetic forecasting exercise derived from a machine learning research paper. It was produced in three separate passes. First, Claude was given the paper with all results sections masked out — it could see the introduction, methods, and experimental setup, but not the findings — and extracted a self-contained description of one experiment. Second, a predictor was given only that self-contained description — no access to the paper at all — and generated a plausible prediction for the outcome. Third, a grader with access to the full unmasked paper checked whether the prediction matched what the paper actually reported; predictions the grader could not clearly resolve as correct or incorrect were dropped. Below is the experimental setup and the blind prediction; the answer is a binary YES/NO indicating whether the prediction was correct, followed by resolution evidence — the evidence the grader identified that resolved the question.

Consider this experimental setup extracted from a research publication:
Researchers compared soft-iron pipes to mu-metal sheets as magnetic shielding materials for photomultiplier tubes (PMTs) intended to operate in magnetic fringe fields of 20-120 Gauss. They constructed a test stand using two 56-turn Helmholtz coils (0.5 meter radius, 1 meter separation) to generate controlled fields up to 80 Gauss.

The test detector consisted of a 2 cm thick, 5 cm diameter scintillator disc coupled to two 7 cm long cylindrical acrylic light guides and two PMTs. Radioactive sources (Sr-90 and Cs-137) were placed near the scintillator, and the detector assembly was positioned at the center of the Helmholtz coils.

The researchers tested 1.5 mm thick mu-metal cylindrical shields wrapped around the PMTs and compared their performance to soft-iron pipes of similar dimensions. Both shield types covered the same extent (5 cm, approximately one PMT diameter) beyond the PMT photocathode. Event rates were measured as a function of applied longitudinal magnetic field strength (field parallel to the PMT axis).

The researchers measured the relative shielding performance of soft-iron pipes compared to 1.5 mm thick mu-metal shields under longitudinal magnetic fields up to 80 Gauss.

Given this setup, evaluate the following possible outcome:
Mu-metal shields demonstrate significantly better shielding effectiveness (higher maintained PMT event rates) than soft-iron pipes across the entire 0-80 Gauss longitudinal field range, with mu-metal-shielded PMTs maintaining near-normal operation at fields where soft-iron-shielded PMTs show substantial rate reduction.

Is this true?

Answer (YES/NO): YES